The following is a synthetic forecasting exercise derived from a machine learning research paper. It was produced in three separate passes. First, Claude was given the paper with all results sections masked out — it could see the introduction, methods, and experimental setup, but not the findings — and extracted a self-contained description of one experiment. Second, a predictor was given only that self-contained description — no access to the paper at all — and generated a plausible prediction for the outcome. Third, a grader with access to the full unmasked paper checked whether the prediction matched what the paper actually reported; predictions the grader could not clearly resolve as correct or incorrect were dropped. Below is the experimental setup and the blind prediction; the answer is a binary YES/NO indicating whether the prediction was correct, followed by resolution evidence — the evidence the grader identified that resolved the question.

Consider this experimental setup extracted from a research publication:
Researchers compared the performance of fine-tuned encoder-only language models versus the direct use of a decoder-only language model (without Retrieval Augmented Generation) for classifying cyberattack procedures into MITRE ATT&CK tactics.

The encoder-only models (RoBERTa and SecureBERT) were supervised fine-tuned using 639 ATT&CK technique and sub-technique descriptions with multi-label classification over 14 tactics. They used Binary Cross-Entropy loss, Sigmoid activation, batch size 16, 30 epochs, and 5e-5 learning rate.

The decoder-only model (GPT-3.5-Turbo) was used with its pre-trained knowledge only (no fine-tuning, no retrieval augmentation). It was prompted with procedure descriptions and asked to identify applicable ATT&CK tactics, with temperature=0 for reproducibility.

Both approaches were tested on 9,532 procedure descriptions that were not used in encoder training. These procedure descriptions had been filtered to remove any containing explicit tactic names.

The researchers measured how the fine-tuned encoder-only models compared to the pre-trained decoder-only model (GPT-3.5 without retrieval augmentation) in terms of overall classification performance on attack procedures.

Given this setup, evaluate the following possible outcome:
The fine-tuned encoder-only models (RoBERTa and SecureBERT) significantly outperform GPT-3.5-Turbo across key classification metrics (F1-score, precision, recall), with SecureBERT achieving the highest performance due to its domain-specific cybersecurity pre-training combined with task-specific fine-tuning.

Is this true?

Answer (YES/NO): NO